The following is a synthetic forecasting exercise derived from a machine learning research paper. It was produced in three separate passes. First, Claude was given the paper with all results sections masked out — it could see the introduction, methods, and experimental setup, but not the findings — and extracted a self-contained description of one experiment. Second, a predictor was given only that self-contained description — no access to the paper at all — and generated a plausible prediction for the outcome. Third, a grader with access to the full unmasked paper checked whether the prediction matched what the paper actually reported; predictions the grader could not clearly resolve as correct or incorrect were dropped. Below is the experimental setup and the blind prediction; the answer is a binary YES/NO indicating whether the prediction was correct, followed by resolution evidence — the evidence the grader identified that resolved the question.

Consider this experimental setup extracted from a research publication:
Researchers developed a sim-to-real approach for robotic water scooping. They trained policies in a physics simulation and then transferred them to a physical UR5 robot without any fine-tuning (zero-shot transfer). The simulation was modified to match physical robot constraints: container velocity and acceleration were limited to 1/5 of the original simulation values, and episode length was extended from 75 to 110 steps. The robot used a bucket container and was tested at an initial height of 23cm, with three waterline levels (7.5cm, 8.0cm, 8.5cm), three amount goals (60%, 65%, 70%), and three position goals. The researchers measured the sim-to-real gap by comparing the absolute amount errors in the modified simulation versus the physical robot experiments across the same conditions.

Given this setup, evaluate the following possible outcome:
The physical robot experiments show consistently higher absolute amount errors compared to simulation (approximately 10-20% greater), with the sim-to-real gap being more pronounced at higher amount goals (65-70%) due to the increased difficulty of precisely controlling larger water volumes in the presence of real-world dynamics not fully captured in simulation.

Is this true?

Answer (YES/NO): NO